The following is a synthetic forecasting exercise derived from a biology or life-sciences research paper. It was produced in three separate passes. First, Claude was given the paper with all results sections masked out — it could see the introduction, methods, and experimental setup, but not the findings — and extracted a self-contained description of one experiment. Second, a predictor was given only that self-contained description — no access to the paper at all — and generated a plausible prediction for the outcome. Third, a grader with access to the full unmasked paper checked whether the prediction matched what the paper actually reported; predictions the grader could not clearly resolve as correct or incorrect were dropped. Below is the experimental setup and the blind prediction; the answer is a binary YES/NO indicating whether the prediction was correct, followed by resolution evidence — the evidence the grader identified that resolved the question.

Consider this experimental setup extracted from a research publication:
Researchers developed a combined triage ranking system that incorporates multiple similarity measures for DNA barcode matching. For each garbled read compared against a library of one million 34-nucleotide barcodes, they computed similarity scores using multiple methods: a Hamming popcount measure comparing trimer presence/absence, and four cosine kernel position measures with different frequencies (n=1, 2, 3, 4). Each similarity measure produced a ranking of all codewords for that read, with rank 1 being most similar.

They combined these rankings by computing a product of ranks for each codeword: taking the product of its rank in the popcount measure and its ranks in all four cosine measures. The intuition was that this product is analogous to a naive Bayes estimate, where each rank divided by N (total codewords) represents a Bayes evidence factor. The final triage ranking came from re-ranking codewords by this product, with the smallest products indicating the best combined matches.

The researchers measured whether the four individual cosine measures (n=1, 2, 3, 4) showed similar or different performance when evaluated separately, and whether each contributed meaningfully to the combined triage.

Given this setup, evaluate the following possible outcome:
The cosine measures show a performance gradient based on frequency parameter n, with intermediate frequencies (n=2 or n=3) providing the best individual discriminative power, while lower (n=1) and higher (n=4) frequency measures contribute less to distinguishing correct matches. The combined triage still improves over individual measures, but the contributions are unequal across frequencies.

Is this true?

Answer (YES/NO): NO